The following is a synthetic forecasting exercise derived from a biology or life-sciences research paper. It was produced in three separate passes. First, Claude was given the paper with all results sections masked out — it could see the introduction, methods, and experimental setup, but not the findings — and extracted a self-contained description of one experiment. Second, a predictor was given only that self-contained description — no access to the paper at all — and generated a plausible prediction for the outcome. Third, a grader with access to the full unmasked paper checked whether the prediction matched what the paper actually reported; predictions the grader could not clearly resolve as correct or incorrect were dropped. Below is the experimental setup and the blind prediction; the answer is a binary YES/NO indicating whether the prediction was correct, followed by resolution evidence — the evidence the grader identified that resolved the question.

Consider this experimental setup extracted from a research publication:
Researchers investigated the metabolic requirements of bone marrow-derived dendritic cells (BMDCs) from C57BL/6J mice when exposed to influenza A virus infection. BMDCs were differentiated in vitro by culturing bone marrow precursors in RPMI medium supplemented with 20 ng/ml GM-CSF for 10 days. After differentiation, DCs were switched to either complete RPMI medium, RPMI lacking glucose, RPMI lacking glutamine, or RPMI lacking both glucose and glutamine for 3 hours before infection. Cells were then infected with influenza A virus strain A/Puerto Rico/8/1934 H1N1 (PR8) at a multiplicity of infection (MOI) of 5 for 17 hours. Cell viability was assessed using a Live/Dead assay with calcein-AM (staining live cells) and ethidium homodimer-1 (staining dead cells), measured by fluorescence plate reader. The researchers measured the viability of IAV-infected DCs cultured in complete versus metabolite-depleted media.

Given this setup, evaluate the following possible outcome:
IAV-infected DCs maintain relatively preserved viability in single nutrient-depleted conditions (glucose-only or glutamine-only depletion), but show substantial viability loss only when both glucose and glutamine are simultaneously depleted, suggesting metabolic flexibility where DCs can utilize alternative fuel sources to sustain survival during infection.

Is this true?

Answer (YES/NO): NO